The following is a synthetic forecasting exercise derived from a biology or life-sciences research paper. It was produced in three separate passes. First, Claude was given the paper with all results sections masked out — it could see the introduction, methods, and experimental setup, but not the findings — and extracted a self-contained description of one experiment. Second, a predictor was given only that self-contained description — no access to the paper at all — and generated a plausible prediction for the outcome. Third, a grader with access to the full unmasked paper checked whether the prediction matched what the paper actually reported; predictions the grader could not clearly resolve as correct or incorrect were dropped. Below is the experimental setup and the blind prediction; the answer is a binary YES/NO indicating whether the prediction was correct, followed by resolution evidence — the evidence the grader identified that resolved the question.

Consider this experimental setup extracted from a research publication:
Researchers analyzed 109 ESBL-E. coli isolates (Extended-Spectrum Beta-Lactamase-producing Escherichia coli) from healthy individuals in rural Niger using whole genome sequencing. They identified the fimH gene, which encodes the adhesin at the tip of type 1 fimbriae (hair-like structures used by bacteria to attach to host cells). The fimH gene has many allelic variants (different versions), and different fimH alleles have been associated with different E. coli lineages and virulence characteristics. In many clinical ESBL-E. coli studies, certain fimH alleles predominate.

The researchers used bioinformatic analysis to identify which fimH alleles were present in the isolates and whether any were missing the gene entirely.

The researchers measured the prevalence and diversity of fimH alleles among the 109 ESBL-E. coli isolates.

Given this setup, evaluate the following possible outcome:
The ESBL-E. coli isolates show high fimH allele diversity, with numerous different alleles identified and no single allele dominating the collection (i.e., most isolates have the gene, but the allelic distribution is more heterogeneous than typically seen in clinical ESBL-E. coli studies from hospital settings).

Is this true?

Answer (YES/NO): NO